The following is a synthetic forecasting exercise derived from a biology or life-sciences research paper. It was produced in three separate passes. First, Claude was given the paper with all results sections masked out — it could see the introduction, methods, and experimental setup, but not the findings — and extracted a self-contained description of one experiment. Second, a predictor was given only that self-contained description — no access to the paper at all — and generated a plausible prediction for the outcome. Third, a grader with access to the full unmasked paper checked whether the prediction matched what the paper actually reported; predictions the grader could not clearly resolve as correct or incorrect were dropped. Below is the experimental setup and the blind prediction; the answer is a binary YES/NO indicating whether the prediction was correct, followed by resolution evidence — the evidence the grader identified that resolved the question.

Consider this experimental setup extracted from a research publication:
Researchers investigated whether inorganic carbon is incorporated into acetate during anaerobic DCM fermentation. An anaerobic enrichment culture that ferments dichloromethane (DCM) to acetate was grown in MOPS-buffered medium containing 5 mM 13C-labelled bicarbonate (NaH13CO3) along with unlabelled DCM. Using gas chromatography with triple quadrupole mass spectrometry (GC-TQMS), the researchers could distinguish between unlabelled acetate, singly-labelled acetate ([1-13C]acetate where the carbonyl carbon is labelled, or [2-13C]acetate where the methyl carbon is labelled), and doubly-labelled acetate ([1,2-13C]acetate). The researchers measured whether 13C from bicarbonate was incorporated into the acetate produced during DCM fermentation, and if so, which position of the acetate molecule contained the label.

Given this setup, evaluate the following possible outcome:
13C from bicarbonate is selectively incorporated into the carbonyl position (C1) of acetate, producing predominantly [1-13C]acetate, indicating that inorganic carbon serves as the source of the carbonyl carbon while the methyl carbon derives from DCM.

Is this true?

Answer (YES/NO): YES